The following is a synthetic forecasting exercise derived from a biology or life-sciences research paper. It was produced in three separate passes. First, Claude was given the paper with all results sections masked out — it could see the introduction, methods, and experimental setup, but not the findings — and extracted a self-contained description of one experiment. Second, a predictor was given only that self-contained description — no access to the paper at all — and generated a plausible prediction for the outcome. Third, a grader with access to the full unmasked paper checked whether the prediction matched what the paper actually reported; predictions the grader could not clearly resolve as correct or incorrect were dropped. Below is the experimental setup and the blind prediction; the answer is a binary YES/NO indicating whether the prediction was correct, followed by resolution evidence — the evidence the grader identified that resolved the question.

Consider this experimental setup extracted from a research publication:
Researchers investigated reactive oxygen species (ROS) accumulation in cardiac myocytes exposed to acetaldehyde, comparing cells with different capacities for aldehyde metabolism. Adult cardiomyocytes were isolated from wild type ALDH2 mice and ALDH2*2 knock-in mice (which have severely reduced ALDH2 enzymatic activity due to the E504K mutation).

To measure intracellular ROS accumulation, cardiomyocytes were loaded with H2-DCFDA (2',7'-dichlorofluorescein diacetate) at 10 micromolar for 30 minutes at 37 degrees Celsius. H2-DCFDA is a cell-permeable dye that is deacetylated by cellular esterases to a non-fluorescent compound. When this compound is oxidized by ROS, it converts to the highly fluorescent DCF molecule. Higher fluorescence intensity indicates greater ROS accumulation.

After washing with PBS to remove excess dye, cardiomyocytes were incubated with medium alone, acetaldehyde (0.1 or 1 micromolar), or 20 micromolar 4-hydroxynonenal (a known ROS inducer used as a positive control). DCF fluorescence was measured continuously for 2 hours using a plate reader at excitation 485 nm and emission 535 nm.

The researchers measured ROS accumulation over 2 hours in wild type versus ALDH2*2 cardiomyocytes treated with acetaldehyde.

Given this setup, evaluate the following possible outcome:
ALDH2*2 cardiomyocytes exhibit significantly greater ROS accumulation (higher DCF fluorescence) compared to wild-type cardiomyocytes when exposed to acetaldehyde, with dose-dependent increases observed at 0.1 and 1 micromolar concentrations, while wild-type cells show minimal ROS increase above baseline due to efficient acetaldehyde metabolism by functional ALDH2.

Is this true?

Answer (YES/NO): NO